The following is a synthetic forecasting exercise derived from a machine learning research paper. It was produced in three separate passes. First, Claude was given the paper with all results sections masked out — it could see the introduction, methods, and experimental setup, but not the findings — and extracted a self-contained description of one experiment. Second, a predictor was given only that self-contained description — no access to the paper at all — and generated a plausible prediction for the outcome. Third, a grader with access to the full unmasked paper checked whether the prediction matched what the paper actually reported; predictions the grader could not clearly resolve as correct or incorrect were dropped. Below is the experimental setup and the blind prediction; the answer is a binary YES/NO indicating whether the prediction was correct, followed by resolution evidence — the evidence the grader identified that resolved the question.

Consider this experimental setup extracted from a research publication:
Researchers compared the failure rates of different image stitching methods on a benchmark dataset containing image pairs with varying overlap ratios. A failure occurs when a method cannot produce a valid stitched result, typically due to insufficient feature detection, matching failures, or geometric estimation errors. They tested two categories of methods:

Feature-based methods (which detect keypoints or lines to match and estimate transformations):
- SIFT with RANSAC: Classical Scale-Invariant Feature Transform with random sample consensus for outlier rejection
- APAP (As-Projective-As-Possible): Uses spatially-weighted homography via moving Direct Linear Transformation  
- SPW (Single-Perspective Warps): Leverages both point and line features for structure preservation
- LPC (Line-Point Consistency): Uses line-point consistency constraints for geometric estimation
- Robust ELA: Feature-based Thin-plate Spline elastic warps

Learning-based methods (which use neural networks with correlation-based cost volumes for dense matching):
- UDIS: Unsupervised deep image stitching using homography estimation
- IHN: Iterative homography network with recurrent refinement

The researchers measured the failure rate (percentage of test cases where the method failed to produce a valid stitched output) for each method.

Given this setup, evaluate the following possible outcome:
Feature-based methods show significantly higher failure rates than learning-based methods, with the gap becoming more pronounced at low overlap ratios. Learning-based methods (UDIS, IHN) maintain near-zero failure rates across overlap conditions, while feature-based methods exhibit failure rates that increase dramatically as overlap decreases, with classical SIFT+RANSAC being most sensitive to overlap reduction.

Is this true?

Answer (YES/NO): NO